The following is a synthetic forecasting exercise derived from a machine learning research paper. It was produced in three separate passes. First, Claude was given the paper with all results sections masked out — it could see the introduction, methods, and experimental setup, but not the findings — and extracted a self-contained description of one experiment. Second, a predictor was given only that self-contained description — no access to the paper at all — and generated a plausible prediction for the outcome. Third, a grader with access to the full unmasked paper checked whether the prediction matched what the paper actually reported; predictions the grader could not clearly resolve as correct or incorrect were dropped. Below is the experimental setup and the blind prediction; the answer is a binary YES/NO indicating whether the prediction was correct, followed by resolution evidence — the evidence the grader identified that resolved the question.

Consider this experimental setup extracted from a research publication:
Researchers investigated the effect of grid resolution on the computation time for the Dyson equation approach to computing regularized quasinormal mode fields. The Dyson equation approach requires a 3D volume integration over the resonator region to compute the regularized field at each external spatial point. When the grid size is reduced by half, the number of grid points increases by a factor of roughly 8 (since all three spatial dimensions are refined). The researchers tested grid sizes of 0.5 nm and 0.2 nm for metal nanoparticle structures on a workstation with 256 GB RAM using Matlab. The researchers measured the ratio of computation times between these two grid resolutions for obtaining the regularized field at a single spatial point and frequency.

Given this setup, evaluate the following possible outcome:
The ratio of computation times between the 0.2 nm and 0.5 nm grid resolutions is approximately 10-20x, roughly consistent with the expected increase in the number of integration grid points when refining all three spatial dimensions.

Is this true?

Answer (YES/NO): YES